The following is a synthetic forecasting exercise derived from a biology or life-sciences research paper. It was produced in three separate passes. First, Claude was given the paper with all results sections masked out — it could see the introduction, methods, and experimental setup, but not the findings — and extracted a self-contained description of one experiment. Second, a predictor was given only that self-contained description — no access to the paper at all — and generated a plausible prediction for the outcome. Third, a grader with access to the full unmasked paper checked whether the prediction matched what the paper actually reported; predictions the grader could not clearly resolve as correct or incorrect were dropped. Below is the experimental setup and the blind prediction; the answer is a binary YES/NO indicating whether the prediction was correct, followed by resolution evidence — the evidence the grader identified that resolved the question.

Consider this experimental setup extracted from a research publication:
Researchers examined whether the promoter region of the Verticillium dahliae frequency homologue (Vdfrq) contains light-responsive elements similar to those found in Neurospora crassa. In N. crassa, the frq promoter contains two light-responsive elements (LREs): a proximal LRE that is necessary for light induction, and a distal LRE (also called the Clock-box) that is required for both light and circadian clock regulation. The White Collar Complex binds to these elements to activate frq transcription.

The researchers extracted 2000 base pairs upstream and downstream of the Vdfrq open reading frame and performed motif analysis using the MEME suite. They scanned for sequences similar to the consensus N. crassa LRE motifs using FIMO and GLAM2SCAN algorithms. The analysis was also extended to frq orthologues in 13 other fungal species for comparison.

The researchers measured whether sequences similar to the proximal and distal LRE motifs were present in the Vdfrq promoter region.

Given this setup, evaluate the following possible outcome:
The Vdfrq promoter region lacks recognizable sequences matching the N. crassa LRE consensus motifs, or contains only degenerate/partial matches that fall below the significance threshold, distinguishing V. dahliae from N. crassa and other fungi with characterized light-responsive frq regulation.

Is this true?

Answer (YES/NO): NO